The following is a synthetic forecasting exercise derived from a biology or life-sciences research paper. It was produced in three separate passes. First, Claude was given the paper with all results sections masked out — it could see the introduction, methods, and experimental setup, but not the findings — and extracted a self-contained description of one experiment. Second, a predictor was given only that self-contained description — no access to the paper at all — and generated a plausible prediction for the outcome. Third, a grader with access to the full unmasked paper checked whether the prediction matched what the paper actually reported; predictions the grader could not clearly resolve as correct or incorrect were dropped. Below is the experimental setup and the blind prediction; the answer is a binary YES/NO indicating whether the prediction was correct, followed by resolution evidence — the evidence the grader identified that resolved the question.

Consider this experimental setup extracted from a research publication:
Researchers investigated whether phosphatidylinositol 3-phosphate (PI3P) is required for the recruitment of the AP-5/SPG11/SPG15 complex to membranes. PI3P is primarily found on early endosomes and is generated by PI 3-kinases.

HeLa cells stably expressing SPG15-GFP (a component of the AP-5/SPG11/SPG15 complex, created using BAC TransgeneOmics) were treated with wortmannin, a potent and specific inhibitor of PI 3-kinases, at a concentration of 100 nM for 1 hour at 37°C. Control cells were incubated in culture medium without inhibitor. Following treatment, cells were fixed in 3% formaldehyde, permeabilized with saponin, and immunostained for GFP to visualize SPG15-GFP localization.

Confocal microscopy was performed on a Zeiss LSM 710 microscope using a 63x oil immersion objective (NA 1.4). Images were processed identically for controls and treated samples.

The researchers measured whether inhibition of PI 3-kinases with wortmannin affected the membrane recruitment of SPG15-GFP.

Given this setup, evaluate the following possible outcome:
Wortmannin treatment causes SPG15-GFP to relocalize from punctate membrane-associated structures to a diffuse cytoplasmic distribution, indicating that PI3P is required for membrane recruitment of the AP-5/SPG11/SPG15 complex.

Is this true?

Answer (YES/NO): YES